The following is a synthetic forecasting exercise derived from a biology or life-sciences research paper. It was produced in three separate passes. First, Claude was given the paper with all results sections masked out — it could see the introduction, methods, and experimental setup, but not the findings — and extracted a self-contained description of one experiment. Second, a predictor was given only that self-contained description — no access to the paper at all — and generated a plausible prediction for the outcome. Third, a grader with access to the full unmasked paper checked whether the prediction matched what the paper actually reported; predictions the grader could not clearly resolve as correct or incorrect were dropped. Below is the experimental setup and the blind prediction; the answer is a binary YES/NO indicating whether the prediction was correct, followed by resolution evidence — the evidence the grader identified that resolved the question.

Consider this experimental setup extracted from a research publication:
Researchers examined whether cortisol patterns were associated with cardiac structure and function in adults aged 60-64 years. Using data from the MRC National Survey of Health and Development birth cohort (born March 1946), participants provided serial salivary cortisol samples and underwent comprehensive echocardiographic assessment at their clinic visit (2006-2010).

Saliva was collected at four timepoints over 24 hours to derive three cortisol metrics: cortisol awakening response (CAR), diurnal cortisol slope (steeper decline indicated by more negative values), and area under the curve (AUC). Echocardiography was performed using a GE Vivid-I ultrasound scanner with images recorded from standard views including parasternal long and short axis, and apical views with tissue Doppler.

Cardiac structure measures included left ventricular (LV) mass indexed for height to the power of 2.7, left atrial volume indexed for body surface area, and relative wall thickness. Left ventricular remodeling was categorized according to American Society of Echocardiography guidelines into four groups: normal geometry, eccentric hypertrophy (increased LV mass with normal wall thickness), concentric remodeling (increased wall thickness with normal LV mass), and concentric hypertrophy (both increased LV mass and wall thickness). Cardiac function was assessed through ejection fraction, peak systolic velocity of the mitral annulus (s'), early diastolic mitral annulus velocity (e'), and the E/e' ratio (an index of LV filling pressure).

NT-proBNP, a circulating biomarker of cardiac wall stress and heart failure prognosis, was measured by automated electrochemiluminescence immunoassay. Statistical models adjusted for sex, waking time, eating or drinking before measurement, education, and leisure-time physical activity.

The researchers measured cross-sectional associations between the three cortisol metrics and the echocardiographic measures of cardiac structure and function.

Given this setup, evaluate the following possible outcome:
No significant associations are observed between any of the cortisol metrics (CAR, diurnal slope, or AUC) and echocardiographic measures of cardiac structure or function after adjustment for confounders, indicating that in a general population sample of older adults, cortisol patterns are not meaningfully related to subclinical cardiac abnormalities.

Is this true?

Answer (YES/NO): NO